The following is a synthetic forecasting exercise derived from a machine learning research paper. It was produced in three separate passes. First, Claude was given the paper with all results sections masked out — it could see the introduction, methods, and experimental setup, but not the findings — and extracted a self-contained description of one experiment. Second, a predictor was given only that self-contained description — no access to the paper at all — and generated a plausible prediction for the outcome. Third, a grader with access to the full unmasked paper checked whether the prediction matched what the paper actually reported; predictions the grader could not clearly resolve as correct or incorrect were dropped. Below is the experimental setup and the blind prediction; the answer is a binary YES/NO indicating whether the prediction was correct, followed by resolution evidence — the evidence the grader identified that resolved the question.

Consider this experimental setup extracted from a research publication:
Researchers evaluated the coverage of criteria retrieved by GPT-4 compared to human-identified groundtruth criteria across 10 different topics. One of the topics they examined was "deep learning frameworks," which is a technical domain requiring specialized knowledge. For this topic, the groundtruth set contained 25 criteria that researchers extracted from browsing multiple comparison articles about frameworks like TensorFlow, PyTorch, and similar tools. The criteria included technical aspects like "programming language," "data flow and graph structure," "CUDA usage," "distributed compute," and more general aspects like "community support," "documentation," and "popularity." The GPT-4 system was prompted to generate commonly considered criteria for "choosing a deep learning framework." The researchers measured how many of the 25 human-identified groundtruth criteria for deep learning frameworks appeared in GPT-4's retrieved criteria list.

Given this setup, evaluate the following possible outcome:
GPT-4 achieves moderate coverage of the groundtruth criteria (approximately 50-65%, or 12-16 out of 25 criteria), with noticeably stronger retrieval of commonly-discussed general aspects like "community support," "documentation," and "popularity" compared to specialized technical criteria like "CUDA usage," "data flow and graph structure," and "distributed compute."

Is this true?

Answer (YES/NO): NO